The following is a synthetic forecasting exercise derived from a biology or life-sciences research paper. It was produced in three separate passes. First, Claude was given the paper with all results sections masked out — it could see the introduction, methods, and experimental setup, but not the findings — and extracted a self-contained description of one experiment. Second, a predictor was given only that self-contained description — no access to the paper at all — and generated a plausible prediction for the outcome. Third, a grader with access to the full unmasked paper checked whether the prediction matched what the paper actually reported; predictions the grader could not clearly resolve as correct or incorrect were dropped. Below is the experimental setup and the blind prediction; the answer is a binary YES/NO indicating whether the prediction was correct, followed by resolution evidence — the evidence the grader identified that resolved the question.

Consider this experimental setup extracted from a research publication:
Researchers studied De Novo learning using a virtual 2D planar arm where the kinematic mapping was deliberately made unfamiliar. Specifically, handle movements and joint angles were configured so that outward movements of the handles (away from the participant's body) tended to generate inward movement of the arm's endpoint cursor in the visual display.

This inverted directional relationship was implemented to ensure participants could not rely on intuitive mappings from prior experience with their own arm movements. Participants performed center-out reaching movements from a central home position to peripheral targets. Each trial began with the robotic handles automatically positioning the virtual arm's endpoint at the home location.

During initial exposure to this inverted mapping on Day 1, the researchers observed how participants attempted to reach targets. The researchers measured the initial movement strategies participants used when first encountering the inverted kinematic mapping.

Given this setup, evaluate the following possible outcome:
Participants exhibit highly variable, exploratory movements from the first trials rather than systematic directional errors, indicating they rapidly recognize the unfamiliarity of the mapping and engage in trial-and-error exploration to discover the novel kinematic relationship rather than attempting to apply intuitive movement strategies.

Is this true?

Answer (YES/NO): YES